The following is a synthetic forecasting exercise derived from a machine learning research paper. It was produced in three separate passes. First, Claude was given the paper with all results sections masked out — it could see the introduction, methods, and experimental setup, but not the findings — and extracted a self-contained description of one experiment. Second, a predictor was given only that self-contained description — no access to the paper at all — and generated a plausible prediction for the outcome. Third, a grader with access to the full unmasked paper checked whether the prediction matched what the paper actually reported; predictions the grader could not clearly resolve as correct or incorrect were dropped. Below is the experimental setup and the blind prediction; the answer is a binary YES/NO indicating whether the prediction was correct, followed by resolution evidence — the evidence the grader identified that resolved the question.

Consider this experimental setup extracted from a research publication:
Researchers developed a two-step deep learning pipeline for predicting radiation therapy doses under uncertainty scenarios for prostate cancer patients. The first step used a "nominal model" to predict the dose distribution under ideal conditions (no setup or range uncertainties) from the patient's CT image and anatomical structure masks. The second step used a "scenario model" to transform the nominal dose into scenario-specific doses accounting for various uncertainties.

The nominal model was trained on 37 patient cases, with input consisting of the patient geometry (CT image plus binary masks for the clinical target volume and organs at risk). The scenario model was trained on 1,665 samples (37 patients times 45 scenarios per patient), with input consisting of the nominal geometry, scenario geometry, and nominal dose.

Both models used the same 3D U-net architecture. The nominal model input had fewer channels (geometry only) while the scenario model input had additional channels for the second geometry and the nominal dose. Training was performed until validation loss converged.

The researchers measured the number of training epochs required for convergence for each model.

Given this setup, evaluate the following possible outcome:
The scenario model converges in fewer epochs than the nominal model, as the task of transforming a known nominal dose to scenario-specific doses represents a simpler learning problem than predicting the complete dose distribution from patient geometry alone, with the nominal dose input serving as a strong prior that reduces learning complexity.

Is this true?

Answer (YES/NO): YES